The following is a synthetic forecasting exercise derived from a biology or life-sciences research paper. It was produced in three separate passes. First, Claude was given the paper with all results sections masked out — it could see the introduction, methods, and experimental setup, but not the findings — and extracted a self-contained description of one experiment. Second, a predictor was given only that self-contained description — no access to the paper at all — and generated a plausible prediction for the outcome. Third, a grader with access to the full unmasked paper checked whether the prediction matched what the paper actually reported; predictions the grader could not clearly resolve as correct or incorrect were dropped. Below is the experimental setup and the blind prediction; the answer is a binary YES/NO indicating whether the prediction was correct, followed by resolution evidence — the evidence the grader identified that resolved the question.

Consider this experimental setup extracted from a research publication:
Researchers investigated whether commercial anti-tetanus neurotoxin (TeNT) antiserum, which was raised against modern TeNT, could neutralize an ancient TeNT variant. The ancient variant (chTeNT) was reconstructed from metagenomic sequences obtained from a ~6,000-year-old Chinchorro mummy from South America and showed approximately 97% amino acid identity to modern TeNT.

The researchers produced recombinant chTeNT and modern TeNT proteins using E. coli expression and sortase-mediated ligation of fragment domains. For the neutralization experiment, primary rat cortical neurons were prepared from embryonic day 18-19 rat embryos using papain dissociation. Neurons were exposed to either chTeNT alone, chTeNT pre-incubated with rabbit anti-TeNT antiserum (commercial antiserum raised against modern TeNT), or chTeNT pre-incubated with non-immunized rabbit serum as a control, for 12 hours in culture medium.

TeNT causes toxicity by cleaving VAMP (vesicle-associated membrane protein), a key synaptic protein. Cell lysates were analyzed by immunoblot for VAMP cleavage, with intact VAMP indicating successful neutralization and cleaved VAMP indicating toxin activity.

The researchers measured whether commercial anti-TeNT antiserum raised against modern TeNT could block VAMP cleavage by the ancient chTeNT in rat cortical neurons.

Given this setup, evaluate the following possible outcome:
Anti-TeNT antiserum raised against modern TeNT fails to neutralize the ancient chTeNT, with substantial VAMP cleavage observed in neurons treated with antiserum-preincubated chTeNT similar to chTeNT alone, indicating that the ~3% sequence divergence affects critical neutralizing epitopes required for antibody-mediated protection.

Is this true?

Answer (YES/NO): NO